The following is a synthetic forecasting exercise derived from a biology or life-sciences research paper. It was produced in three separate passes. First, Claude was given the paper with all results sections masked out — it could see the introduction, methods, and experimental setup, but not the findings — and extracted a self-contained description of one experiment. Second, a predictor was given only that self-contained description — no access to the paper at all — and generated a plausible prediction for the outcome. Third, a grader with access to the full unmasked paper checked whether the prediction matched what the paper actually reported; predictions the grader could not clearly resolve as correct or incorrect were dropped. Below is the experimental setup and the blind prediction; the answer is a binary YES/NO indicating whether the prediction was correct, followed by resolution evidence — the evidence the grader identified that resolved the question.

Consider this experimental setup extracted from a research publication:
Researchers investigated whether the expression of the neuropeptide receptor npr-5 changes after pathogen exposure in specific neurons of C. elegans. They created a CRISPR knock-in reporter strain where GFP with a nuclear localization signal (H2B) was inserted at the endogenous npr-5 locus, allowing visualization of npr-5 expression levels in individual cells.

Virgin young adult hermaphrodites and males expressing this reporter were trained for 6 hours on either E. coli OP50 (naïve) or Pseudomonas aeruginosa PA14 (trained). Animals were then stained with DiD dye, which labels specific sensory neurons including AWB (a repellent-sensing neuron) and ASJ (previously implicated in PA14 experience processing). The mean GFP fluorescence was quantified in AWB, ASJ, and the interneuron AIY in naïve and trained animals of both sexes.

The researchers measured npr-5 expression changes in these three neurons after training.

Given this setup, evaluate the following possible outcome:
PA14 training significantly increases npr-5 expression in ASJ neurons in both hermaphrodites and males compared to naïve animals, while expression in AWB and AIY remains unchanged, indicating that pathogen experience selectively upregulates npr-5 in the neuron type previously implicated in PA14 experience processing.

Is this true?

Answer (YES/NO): NO